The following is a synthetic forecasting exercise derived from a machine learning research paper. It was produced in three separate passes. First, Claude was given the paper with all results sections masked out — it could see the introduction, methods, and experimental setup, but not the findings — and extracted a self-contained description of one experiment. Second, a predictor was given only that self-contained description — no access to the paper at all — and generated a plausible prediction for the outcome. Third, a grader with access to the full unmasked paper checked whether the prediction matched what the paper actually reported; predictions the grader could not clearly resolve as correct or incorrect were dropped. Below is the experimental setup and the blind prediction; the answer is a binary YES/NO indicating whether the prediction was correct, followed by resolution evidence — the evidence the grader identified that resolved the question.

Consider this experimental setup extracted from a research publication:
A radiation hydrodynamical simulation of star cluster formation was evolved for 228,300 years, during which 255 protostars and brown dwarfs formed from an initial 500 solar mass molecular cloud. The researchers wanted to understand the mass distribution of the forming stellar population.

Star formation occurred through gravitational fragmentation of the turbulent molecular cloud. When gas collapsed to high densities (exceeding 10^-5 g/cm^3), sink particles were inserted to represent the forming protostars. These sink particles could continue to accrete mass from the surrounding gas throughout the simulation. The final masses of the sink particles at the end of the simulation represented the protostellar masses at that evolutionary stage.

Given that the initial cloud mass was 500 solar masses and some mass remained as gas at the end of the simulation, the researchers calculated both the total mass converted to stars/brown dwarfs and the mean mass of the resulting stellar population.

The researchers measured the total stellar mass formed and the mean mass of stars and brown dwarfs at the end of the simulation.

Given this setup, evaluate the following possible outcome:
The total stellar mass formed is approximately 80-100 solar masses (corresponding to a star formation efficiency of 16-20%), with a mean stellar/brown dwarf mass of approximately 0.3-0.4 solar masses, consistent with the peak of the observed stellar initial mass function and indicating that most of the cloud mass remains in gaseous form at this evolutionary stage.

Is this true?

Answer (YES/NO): YES